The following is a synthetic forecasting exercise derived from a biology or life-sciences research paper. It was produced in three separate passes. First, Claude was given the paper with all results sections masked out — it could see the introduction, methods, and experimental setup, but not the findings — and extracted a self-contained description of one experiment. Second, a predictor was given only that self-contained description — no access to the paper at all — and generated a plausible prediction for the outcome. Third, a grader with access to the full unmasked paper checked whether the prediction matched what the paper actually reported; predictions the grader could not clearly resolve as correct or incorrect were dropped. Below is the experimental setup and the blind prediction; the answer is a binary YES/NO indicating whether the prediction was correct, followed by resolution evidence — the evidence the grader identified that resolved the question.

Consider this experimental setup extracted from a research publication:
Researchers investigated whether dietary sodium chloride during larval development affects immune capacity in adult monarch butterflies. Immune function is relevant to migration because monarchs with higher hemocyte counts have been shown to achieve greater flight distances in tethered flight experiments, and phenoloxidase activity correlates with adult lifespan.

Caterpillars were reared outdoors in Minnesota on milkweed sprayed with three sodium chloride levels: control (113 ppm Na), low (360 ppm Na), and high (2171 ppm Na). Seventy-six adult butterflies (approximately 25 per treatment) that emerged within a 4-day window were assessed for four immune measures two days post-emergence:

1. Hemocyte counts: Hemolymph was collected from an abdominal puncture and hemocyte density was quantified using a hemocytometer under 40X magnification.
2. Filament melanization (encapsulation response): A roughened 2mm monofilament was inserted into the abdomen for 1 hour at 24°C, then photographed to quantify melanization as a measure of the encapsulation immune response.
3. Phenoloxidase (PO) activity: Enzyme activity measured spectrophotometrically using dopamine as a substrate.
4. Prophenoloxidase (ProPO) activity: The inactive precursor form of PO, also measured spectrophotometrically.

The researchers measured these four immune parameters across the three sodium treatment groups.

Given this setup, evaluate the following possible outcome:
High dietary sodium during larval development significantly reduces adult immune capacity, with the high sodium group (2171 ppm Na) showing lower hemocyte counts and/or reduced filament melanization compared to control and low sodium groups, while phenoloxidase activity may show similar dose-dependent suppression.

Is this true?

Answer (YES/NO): NO